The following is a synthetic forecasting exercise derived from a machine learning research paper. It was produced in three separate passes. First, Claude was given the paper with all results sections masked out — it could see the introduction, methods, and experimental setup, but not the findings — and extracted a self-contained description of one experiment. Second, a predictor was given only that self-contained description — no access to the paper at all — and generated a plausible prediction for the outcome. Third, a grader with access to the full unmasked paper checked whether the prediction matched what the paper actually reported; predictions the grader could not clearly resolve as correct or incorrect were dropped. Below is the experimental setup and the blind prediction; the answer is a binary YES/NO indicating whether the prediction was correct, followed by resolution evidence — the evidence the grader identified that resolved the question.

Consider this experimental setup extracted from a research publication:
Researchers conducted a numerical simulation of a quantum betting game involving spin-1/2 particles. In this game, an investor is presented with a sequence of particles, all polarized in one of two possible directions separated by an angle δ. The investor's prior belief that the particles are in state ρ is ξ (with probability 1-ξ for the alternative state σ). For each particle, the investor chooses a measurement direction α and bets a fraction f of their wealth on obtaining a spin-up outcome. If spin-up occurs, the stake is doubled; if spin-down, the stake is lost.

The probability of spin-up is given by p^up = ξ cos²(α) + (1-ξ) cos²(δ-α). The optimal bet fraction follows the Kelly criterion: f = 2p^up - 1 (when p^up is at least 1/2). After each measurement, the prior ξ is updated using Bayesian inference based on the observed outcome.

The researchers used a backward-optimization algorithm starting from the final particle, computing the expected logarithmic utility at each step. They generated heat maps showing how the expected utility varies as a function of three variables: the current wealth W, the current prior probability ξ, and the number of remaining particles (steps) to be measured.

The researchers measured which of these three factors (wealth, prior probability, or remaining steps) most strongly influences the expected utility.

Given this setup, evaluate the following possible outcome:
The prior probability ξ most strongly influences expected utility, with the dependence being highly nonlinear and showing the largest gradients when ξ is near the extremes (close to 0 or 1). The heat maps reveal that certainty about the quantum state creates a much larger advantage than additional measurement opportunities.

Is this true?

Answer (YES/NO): NO